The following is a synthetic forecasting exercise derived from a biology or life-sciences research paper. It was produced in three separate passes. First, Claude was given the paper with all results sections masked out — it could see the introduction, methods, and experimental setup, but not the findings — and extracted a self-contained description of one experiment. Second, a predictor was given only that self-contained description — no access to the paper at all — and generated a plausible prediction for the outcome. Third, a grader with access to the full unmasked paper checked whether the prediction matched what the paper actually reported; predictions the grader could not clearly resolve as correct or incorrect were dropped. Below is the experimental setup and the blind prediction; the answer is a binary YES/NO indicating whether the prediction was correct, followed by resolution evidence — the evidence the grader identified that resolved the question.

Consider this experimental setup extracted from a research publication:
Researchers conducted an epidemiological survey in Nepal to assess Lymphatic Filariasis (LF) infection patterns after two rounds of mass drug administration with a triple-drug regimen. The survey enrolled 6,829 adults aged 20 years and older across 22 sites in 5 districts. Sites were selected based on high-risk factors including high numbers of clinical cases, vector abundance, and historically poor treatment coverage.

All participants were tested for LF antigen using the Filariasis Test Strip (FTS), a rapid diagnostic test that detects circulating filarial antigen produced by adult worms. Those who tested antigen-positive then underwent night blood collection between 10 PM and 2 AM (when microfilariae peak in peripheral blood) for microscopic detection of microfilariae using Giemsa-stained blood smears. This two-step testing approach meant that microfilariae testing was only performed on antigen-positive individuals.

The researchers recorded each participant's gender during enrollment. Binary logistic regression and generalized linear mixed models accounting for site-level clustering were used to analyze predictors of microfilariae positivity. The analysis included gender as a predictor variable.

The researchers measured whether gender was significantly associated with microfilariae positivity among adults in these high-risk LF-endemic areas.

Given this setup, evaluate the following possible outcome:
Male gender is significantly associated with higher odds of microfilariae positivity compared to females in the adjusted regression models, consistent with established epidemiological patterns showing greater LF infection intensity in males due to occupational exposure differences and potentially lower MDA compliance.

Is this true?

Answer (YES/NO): YES